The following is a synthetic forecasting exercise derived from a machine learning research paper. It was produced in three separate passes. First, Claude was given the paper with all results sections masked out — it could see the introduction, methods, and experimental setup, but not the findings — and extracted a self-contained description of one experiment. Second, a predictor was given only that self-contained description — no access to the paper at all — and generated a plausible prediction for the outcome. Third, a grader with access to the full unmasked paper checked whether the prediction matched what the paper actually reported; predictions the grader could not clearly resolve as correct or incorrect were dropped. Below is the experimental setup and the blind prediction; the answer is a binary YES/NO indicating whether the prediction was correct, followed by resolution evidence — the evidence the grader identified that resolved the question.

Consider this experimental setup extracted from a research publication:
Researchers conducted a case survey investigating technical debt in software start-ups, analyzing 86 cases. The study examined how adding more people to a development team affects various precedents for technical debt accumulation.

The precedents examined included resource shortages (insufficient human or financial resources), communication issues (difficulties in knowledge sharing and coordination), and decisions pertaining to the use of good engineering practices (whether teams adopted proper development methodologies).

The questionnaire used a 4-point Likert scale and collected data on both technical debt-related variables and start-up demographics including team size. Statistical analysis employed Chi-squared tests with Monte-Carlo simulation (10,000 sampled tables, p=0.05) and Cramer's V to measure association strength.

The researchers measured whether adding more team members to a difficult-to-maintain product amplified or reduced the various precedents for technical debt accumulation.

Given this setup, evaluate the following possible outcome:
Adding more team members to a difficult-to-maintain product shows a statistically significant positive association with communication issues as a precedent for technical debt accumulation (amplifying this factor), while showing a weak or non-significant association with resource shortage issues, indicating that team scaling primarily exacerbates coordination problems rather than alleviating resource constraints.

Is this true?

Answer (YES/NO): NO